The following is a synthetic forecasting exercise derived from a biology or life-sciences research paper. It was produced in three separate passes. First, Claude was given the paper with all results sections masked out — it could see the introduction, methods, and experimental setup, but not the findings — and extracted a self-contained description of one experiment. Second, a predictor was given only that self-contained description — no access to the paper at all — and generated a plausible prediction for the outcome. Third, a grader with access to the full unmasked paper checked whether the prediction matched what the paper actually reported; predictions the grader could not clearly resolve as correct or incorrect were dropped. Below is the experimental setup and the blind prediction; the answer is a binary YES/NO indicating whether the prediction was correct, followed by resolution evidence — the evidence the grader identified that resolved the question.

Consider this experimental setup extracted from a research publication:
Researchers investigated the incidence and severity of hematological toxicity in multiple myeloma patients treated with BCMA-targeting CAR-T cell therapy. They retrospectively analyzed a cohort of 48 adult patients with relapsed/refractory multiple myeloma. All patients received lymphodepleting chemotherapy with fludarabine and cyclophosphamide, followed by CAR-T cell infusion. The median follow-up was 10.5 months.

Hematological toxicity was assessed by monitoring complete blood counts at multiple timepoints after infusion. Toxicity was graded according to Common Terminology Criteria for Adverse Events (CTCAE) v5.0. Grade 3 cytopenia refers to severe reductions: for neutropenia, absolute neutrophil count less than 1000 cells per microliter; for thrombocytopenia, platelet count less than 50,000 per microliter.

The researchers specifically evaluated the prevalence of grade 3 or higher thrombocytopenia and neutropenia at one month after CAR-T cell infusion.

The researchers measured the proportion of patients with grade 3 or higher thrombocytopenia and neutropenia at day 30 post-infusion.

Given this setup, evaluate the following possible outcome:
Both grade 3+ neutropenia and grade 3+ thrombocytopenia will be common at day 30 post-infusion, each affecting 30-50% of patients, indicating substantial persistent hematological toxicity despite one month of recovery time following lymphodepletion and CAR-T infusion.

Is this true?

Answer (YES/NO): NO